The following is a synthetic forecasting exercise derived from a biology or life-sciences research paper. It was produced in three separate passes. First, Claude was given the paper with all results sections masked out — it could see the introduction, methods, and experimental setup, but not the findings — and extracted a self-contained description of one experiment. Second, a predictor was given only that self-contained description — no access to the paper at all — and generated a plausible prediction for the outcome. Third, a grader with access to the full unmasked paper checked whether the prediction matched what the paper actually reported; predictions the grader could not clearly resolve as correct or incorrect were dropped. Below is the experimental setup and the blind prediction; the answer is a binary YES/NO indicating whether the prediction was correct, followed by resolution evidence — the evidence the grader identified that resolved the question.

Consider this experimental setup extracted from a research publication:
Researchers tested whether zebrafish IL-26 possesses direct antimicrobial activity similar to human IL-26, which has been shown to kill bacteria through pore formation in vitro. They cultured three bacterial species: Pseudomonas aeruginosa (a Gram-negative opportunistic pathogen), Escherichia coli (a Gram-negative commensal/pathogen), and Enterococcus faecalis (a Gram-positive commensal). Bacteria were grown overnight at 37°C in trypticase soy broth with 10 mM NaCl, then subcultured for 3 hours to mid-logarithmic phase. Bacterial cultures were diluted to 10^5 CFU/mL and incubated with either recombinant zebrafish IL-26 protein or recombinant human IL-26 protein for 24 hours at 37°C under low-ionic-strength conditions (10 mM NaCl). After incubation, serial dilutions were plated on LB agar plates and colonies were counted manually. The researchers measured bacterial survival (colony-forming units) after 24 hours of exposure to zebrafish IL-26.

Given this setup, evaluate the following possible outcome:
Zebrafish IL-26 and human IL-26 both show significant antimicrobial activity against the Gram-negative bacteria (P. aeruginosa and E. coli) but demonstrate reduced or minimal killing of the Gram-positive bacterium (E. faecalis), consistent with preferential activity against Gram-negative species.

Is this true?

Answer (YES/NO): YES